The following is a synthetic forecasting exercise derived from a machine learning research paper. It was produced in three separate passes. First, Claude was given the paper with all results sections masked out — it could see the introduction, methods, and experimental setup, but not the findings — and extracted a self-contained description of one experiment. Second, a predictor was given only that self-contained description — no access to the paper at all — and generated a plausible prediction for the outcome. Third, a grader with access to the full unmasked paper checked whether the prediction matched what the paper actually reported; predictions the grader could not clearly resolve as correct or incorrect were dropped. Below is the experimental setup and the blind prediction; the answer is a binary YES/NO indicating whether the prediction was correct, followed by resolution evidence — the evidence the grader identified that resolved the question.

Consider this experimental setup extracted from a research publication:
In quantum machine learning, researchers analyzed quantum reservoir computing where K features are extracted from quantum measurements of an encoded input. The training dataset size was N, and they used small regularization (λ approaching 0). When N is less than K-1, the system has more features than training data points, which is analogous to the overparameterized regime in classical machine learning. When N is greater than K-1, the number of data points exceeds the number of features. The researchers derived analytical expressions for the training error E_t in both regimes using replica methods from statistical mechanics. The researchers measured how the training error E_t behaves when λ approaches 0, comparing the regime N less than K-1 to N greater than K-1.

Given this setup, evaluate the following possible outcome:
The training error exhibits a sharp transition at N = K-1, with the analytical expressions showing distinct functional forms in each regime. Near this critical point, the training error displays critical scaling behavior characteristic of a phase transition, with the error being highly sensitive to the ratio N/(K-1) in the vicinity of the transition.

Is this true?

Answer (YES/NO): NO